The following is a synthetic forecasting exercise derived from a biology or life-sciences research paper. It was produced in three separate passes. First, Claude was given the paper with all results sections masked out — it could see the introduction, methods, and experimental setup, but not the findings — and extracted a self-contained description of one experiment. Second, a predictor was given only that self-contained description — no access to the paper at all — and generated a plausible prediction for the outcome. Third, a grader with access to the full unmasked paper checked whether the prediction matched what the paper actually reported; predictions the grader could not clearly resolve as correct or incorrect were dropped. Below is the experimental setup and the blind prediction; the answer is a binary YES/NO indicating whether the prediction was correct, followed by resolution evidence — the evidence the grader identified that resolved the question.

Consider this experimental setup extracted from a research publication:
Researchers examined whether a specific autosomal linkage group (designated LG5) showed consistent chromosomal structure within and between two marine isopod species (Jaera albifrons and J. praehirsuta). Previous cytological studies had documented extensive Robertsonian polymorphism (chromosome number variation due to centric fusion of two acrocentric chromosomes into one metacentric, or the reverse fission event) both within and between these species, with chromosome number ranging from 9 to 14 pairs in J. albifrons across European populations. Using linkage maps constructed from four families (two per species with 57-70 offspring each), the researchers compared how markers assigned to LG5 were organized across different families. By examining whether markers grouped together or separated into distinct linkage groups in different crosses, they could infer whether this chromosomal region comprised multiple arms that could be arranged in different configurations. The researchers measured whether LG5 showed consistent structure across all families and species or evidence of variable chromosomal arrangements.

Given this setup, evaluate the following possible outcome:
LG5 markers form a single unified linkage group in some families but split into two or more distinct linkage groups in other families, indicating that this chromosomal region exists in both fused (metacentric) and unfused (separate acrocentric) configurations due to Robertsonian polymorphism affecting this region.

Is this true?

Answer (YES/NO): YES